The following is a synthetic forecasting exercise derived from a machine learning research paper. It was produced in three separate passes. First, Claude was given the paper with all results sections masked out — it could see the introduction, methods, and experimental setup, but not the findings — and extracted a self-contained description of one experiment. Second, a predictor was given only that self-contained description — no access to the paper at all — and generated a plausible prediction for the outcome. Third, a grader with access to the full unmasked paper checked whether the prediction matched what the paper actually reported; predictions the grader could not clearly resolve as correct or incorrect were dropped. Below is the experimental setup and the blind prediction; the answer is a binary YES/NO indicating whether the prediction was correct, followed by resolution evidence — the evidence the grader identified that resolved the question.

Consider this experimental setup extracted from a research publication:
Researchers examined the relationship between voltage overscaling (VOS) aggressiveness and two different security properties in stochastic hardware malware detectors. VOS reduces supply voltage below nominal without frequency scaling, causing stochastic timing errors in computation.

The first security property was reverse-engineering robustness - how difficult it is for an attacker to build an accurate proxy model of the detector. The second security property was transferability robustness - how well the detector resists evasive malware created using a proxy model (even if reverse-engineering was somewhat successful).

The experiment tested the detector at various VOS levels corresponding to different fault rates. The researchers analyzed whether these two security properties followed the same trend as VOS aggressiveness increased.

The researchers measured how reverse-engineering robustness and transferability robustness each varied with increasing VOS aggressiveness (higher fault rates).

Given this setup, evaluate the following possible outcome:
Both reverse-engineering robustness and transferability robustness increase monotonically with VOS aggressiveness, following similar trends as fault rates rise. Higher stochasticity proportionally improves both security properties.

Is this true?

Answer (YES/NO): NO